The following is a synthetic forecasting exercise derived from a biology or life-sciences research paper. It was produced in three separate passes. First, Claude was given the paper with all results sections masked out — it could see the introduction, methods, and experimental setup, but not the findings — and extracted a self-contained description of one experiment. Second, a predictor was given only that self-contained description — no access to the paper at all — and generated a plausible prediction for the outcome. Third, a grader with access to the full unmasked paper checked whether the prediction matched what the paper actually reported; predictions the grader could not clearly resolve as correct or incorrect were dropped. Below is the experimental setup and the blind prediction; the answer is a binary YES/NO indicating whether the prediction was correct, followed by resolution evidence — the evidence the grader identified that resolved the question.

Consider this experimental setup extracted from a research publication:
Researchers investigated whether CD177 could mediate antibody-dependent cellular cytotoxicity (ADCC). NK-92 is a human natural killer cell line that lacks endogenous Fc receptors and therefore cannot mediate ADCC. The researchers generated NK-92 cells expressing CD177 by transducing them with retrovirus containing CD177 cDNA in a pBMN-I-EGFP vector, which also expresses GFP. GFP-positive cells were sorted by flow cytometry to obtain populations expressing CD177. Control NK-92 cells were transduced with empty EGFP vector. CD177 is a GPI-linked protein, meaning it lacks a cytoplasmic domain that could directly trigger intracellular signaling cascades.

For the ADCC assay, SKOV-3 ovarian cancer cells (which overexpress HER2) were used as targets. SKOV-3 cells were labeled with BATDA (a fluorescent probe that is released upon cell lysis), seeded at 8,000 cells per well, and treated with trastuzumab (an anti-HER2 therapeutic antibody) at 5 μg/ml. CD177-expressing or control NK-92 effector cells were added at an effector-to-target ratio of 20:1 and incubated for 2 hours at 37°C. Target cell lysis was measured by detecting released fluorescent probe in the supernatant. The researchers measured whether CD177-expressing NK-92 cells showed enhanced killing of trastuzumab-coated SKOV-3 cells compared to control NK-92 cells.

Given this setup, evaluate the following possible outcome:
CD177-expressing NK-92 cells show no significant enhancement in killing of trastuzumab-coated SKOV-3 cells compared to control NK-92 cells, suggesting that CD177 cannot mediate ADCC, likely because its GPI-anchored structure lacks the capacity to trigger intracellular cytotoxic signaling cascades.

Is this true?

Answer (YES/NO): NO